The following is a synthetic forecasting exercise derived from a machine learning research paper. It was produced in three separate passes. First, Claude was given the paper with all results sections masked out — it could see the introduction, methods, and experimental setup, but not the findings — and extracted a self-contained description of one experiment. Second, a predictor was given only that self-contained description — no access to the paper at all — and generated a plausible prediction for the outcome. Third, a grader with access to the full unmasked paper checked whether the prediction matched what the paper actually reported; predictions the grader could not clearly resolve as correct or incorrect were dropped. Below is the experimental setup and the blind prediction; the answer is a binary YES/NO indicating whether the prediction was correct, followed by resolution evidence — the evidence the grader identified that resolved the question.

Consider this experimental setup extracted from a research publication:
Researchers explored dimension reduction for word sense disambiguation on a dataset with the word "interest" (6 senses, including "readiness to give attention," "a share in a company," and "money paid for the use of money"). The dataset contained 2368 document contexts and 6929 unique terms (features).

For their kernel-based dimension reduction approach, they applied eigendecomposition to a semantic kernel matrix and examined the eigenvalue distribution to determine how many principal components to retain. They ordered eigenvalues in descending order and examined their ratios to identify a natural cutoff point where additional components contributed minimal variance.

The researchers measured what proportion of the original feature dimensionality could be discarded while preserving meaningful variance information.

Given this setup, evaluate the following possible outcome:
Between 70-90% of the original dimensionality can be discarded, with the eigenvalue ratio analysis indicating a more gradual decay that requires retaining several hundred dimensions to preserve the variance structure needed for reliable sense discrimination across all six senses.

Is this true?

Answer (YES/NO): NO